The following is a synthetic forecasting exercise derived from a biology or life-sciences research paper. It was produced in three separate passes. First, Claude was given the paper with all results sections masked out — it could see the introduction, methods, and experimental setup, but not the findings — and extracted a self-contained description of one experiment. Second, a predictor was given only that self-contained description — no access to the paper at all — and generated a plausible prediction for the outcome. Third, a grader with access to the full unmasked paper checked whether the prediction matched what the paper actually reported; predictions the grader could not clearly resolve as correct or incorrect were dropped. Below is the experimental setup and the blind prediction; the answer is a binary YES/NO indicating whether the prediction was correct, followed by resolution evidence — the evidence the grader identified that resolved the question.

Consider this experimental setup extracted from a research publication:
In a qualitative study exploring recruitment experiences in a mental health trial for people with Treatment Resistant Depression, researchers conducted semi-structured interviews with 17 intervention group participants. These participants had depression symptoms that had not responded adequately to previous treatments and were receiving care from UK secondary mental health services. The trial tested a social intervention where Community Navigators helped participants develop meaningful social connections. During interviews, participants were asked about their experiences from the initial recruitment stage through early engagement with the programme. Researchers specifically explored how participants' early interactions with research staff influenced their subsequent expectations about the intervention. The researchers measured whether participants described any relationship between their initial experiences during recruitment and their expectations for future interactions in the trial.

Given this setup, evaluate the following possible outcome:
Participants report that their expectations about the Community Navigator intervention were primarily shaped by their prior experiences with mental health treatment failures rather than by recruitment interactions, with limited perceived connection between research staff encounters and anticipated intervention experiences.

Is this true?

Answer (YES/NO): NO